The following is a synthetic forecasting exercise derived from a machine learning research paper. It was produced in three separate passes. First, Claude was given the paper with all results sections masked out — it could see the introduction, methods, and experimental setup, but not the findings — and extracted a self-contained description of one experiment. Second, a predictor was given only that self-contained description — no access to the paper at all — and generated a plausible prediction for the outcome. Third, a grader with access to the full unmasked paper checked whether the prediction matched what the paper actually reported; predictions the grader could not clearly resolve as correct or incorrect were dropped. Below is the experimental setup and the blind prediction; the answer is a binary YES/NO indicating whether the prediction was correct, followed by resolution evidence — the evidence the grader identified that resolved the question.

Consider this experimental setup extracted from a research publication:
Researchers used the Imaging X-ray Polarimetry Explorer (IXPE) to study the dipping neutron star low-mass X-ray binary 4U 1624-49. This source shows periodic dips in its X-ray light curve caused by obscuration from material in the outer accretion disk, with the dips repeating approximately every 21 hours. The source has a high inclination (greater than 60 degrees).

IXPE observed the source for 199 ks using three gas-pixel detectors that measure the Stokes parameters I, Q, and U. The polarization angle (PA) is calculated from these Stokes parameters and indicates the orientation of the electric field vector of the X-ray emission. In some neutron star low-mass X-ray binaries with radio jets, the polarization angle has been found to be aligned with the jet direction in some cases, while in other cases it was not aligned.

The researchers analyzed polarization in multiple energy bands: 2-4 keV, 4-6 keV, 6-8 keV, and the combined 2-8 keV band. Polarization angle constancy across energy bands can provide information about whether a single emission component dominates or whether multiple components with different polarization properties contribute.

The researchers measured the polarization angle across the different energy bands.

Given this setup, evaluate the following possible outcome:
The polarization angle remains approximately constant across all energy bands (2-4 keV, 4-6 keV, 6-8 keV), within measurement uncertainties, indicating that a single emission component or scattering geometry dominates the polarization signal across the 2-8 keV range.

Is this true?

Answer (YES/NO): YES